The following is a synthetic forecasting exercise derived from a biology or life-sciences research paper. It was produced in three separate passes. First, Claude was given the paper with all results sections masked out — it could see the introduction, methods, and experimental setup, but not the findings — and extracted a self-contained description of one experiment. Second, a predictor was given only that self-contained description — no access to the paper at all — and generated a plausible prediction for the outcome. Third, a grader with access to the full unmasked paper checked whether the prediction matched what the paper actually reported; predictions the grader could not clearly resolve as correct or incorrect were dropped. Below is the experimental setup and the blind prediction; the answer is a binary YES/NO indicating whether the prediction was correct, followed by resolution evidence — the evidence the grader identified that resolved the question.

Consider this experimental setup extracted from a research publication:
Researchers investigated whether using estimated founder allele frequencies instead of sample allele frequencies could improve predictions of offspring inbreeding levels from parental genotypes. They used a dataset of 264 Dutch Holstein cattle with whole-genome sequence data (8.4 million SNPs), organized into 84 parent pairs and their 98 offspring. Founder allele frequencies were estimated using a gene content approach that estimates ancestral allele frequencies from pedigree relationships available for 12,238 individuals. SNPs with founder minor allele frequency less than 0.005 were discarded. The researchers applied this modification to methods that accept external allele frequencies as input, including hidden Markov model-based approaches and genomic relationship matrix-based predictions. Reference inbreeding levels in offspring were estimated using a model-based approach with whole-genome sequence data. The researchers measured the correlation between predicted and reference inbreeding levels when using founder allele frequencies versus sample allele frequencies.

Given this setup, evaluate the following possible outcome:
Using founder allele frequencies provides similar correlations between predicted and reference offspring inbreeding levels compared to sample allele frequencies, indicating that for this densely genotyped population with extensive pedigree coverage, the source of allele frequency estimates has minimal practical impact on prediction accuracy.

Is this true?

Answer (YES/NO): NO